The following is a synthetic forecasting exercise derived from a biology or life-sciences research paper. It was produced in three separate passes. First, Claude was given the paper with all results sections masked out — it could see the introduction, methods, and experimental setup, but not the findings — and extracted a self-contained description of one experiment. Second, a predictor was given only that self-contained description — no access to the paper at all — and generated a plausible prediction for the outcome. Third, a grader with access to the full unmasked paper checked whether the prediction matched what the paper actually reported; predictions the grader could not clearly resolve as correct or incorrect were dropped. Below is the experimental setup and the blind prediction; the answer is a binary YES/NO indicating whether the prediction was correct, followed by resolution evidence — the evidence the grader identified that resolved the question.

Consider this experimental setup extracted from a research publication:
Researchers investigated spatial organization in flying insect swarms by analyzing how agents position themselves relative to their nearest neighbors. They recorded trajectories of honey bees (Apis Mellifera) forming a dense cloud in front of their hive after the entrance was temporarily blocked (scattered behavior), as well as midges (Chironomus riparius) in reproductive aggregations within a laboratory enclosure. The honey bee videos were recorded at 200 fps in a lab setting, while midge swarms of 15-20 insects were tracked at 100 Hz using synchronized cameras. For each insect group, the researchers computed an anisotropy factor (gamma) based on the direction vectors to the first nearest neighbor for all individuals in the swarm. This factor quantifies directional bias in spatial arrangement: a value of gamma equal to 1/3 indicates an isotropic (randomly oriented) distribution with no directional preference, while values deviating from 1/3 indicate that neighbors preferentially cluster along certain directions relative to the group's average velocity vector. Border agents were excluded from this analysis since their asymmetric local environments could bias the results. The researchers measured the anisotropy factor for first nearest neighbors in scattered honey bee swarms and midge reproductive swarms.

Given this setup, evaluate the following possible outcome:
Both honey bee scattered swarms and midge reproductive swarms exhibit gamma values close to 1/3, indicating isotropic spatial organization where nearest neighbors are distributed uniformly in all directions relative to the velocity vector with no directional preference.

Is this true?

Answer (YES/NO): YES